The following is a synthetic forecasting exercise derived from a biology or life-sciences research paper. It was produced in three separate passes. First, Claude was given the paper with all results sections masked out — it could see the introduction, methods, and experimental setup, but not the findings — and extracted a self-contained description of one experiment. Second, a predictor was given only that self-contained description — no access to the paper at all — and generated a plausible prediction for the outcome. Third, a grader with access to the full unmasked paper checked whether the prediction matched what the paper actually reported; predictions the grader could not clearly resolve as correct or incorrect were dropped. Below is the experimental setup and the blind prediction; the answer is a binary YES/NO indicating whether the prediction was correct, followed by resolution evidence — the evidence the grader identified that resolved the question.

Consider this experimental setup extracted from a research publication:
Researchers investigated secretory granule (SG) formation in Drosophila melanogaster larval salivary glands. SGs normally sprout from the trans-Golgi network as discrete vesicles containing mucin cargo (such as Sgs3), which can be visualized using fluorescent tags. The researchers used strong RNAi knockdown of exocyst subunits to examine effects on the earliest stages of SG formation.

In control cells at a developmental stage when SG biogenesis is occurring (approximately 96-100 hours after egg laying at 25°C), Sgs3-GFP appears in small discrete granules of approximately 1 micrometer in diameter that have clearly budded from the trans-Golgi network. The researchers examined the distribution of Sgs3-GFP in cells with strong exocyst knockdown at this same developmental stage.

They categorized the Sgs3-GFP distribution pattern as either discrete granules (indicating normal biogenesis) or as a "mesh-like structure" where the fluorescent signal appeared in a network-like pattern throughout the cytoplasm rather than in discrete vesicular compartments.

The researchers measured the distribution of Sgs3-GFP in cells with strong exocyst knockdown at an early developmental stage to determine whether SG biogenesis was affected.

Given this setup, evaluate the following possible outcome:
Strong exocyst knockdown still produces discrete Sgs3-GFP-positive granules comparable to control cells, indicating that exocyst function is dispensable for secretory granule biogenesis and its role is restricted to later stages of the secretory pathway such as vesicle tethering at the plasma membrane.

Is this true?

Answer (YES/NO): NO